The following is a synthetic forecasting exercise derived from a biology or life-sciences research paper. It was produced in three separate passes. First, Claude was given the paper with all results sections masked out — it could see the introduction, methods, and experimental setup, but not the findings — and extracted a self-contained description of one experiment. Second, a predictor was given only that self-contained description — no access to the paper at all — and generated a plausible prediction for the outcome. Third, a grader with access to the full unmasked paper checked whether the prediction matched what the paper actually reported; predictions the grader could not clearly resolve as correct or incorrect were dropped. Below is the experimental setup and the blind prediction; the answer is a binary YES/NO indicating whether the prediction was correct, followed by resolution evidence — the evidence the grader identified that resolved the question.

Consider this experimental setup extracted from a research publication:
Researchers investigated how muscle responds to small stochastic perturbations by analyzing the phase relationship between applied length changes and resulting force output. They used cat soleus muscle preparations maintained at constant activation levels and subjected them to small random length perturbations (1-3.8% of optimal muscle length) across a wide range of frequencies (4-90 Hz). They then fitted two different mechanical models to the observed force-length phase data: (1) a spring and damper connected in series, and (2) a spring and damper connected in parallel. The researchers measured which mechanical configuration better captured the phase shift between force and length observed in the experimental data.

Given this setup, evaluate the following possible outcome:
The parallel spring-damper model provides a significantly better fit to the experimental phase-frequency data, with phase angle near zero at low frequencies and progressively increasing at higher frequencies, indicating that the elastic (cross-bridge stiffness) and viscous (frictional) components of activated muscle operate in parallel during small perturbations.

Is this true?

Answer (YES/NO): YES